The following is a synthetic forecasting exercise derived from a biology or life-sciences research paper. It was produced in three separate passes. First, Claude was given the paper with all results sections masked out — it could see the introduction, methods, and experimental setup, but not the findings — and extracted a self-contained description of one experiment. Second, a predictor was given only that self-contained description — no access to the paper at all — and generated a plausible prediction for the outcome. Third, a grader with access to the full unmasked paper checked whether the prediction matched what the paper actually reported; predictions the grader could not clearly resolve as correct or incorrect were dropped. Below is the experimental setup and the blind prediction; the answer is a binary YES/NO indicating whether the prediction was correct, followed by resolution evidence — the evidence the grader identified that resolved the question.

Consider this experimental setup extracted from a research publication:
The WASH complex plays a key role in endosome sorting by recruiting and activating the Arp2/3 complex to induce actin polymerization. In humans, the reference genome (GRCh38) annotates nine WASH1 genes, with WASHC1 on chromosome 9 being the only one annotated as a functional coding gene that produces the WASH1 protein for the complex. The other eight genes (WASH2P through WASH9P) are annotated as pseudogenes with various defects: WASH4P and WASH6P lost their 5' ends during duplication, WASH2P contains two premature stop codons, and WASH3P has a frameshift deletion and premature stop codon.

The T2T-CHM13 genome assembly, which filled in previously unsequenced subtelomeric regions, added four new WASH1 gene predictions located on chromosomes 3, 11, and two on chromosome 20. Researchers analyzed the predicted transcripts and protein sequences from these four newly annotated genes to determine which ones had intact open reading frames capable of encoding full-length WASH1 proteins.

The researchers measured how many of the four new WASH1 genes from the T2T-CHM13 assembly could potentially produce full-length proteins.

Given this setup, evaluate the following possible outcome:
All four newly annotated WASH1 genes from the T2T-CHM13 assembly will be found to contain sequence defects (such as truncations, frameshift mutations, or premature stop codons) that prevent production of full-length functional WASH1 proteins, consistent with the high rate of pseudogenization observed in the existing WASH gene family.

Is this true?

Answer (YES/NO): NO